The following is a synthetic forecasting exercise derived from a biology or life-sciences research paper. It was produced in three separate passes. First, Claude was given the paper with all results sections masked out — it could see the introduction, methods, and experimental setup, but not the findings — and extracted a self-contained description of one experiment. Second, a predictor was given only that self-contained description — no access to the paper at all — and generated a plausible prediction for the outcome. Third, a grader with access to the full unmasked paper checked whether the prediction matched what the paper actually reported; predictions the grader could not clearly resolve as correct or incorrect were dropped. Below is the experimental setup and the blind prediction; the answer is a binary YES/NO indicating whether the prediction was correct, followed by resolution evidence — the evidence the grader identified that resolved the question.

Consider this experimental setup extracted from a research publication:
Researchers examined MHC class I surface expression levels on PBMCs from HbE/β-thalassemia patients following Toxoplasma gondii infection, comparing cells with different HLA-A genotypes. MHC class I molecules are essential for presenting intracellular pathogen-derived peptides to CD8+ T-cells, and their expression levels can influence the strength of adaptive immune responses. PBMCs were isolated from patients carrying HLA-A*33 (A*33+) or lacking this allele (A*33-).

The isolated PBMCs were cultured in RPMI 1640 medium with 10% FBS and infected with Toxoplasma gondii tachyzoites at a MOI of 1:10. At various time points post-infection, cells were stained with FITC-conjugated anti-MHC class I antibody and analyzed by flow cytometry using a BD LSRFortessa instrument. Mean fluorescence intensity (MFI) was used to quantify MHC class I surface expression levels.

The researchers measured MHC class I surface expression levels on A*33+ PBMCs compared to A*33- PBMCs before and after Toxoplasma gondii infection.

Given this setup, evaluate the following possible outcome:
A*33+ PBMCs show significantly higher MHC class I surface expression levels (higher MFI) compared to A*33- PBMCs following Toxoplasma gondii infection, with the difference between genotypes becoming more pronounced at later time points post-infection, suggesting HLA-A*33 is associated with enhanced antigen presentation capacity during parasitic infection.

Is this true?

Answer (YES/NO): YES